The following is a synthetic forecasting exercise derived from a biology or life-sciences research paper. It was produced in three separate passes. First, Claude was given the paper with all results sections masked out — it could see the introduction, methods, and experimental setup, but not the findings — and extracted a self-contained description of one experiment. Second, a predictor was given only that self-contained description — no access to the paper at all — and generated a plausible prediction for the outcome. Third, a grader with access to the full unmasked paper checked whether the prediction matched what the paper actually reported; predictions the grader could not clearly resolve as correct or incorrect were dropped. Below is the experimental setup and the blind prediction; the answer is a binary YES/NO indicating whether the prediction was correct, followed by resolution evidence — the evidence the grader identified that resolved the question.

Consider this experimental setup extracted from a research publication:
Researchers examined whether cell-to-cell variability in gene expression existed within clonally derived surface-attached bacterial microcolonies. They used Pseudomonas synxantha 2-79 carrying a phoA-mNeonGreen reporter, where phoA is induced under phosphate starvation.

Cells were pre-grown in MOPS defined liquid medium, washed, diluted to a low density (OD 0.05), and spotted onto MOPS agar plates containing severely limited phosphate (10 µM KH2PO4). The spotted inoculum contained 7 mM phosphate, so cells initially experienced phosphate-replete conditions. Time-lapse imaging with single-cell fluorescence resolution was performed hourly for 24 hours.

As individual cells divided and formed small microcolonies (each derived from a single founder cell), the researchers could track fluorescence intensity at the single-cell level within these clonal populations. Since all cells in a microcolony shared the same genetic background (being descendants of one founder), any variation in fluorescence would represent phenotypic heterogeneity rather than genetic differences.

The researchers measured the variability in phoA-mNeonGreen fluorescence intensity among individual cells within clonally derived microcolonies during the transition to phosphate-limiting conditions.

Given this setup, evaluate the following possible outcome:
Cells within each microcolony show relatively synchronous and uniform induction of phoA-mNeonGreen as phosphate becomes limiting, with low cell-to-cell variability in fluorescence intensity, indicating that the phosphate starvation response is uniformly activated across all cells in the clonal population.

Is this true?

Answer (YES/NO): NO